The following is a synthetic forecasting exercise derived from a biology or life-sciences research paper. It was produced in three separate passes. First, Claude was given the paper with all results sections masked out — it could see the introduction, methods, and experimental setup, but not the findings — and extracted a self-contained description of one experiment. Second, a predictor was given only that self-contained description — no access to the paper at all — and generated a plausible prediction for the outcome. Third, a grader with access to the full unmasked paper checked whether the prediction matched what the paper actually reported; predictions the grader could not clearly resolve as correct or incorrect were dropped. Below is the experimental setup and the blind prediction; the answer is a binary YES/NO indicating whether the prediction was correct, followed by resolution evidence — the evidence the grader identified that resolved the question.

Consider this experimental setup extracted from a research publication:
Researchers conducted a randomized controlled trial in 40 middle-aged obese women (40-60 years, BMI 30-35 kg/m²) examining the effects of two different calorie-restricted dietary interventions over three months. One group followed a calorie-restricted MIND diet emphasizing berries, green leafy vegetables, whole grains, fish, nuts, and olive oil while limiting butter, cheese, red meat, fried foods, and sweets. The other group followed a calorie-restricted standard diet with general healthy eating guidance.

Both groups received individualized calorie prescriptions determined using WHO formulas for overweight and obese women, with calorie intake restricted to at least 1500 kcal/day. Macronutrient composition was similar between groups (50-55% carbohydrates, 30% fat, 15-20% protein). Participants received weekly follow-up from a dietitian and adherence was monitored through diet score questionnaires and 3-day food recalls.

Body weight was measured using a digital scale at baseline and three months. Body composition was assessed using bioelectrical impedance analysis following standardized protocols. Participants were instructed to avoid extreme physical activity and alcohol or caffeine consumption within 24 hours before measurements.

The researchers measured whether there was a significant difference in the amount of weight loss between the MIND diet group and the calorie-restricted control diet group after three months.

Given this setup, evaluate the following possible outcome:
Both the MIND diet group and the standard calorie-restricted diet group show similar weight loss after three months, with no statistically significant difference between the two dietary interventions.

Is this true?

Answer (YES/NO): NO